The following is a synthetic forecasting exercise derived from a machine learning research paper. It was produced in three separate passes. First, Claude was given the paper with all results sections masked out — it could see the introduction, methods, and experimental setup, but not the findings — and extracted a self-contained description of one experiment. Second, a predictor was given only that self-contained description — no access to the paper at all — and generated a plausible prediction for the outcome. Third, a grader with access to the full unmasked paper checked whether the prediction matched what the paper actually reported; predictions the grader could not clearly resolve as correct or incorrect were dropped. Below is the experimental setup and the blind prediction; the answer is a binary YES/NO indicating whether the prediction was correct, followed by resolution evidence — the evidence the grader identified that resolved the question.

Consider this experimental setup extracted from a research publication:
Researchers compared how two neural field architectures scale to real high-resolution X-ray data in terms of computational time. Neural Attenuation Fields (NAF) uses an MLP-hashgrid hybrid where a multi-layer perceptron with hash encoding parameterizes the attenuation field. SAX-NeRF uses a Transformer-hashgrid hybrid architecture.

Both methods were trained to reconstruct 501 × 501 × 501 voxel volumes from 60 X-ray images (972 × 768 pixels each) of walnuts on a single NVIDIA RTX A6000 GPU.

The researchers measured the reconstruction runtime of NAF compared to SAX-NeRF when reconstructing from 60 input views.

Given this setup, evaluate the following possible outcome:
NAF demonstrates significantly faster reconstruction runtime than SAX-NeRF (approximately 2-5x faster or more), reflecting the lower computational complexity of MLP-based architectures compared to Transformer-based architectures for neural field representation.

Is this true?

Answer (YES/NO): NO